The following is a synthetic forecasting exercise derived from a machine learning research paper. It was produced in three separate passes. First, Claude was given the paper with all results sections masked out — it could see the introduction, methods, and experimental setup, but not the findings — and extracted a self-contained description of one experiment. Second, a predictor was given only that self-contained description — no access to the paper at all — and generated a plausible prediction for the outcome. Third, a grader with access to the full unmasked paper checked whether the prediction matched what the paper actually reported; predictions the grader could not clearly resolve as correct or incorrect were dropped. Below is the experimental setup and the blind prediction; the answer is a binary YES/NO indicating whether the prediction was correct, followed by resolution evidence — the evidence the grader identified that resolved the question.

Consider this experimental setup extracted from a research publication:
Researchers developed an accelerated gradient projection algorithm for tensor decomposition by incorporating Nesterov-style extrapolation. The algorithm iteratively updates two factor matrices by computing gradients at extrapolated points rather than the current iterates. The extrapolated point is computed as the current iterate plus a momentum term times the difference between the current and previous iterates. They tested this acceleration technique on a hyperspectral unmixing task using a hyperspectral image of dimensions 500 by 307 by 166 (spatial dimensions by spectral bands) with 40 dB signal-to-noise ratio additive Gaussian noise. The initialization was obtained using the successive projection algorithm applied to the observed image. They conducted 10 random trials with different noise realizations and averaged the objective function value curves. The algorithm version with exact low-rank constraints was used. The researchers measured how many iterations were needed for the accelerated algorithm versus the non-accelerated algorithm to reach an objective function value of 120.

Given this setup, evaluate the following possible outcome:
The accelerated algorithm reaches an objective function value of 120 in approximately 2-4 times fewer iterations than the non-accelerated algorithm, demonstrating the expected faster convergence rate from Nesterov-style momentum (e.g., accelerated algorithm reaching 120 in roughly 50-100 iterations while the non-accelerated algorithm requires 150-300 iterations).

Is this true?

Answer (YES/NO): NO